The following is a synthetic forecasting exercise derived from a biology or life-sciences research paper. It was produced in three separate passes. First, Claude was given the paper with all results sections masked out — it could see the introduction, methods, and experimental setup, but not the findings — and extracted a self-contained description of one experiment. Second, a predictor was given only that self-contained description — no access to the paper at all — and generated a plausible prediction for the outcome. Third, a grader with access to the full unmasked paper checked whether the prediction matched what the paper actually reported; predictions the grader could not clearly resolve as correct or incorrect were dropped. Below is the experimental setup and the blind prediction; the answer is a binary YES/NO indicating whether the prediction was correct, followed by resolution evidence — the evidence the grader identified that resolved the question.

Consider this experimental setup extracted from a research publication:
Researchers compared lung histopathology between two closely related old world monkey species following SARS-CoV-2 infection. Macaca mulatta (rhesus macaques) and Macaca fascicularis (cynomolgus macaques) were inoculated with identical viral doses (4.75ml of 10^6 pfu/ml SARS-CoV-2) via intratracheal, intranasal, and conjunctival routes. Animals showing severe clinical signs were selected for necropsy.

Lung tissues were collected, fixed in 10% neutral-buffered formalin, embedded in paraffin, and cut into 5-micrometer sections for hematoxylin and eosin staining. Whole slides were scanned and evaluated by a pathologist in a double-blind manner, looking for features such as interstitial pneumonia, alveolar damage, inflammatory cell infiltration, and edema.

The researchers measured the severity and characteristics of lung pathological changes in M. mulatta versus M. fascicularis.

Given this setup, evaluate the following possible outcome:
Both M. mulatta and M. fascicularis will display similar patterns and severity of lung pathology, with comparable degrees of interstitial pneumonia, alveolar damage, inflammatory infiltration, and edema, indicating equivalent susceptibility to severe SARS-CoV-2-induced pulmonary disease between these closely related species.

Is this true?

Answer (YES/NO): YES